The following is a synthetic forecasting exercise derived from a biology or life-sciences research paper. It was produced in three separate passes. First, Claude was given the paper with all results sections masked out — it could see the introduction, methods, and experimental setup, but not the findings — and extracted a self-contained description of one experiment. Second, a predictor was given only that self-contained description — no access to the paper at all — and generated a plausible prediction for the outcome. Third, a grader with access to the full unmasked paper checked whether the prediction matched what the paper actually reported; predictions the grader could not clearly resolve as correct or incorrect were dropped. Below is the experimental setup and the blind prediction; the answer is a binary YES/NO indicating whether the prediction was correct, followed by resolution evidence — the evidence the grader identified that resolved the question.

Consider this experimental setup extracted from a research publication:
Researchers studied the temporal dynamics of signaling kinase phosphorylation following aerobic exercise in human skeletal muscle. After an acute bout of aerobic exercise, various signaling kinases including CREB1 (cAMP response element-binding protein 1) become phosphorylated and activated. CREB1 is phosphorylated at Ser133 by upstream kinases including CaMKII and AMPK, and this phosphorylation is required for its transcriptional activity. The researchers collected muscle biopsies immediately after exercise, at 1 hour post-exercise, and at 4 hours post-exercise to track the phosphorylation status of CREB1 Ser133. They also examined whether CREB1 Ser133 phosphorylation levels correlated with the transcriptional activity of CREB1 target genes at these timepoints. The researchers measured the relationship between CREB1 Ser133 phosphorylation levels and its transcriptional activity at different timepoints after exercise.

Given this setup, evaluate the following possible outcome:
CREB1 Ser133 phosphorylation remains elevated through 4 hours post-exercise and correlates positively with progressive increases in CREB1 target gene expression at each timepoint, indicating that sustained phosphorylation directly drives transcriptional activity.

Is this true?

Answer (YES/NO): NO